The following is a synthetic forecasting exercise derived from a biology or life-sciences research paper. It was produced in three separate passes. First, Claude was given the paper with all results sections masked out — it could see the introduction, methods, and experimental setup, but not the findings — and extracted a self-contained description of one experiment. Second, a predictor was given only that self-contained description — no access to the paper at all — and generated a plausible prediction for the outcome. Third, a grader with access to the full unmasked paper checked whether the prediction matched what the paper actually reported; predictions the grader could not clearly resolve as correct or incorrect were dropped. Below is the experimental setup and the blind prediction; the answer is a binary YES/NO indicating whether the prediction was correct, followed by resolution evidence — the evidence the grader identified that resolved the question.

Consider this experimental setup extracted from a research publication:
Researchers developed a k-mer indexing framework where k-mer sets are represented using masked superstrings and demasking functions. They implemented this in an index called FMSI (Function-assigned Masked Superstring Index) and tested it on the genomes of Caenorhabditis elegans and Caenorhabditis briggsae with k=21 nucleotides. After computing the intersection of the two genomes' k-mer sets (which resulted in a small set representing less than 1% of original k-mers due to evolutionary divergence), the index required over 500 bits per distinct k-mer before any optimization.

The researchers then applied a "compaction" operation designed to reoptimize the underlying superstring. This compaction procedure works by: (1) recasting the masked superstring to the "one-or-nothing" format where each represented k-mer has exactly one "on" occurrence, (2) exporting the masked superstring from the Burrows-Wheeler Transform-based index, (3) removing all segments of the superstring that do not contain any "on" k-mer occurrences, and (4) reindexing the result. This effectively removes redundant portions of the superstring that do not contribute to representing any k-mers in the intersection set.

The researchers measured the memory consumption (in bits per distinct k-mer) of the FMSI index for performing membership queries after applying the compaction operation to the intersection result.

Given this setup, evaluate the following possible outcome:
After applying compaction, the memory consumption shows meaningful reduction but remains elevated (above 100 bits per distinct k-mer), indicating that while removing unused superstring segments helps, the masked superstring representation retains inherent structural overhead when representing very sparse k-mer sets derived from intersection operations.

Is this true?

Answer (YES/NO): NO